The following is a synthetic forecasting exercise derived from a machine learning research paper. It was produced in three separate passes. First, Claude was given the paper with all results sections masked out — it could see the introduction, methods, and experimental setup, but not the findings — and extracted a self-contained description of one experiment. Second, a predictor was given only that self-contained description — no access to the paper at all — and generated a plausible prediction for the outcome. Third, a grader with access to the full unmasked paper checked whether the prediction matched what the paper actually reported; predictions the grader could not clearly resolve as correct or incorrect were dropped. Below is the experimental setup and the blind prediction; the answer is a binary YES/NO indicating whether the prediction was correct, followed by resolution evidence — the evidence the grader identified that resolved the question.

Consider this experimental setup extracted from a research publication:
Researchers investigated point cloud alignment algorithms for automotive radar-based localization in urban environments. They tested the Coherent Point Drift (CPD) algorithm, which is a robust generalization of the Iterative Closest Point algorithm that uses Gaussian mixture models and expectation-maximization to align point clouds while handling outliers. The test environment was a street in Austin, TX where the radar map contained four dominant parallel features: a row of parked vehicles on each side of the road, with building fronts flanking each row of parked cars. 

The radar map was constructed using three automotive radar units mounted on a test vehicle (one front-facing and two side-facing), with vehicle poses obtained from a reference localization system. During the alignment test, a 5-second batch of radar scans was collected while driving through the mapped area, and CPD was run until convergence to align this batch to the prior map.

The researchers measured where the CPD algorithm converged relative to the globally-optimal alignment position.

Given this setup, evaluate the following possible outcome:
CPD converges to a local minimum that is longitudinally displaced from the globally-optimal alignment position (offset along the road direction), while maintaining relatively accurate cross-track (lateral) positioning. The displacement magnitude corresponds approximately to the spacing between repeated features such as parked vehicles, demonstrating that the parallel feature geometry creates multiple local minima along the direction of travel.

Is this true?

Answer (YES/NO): YES